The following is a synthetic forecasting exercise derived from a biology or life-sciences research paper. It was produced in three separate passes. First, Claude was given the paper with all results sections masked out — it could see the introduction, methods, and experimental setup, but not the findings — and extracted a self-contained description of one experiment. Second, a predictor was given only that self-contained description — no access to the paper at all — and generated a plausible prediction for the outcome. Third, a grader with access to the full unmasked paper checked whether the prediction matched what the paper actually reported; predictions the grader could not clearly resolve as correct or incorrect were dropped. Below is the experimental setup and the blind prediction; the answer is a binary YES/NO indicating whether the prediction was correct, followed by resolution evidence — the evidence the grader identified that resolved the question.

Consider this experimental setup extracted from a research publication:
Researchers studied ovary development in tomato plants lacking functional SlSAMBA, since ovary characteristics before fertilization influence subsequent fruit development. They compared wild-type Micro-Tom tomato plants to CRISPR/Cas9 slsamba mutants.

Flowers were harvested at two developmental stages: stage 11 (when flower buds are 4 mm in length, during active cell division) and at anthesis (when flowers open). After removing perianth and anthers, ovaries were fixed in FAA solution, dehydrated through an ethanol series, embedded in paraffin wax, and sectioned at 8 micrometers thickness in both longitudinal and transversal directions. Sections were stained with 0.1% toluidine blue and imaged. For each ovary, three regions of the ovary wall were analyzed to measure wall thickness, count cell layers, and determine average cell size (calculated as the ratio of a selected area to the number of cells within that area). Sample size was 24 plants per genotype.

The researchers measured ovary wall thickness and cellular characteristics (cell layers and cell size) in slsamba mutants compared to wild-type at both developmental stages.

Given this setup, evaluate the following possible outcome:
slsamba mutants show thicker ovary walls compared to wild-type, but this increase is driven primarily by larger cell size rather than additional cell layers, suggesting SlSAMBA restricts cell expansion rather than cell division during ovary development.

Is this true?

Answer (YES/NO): NO